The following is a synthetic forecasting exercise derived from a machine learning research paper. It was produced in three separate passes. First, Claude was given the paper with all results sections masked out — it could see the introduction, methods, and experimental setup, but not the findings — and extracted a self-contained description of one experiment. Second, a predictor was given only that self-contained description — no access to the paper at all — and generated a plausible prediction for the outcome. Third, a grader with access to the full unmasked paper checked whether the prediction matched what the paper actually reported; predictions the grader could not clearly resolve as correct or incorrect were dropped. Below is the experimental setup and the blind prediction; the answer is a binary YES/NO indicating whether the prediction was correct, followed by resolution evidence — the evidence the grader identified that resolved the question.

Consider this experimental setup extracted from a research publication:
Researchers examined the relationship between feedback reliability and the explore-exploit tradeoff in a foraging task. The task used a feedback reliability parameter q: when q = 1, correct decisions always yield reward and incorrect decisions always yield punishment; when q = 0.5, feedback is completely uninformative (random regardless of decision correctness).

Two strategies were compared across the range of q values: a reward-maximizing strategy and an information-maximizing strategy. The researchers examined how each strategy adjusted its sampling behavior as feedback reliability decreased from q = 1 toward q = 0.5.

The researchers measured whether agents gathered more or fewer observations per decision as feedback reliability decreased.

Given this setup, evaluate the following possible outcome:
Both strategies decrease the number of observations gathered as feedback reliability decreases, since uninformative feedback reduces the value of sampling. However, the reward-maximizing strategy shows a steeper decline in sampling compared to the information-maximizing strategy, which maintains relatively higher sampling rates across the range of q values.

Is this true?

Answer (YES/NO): NO